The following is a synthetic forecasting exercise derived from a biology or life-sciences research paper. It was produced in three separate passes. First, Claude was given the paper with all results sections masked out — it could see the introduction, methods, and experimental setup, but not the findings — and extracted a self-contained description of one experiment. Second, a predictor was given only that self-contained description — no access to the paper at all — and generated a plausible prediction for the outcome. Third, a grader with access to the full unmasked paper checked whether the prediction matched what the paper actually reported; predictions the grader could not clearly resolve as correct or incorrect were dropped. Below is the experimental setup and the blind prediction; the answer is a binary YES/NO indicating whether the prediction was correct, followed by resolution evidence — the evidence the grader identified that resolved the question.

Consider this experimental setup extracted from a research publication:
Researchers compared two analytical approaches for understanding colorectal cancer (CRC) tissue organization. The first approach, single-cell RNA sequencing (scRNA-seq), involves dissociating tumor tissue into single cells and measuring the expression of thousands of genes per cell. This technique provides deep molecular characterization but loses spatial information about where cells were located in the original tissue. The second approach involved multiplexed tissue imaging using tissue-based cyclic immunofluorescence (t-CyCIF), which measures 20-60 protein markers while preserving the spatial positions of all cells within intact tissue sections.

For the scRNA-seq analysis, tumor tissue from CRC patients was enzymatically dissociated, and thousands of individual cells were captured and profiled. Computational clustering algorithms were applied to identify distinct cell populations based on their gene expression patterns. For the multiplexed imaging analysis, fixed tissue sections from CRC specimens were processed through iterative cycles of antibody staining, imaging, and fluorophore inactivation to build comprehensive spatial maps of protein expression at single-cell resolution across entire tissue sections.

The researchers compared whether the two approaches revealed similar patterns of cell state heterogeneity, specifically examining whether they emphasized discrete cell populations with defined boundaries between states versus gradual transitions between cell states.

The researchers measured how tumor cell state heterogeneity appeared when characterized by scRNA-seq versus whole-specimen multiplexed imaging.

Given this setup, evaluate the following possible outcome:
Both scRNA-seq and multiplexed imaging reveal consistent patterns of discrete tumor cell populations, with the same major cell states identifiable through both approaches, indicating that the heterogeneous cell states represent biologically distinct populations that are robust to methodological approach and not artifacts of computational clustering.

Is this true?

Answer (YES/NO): NO